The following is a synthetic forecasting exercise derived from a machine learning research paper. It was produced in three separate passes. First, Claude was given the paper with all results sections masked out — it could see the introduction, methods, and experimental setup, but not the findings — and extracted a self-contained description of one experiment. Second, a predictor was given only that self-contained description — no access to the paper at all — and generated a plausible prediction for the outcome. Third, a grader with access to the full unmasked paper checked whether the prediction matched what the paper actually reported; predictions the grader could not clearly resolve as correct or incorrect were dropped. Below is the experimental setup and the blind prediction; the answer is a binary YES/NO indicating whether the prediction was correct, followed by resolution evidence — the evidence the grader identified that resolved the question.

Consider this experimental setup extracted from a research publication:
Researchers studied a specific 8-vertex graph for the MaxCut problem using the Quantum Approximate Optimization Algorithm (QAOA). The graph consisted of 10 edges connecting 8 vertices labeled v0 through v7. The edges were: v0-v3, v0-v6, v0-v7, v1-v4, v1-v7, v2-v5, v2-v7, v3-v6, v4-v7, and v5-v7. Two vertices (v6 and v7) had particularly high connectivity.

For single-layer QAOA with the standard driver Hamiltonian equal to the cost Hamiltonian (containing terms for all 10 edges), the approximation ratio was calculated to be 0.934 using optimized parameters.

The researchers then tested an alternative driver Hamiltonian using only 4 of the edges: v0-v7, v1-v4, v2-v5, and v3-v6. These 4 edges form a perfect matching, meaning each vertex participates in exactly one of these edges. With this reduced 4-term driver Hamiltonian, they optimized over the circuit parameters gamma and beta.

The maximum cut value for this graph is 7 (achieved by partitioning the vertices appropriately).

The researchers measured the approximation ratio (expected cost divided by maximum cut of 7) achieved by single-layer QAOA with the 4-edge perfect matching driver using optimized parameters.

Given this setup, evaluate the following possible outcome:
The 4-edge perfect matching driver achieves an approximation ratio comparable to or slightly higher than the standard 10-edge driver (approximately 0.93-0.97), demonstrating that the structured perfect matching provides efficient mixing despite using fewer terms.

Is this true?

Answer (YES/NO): NO